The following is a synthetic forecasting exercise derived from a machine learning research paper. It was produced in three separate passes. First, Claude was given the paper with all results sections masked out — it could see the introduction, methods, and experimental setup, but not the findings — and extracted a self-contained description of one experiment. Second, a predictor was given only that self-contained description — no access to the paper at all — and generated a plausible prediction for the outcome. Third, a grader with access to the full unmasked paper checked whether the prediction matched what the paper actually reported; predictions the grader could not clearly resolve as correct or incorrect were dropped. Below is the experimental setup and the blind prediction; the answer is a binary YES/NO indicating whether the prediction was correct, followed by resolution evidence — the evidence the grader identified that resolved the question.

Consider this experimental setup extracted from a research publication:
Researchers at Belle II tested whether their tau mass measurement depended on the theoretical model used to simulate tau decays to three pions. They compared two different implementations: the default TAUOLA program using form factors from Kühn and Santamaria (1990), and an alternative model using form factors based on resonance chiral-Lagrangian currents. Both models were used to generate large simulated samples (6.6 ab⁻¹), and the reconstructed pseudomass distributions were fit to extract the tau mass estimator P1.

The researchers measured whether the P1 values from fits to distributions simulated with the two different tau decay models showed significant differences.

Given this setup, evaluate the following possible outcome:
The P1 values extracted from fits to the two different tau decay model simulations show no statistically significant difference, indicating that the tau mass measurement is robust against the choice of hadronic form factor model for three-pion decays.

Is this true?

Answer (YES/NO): YES